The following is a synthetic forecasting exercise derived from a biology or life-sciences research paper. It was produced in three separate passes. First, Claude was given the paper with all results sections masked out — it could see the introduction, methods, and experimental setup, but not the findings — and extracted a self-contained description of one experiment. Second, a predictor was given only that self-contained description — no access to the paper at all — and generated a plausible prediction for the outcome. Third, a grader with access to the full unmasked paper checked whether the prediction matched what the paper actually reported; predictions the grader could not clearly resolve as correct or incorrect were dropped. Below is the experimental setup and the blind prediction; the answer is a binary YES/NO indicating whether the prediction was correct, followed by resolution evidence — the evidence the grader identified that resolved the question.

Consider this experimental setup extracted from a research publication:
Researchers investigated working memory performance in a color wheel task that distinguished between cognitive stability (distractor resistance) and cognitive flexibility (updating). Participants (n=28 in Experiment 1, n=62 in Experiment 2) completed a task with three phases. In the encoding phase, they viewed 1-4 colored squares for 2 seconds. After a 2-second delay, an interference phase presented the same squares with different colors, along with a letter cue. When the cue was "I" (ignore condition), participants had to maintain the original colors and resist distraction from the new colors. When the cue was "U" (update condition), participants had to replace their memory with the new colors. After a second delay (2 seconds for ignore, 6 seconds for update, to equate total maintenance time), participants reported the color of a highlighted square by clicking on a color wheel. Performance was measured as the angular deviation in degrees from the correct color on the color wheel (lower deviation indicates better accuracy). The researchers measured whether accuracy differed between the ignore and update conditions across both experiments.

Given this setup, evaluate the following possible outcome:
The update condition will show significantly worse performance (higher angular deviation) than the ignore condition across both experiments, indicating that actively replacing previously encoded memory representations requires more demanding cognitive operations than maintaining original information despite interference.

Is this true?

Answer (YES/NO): NO